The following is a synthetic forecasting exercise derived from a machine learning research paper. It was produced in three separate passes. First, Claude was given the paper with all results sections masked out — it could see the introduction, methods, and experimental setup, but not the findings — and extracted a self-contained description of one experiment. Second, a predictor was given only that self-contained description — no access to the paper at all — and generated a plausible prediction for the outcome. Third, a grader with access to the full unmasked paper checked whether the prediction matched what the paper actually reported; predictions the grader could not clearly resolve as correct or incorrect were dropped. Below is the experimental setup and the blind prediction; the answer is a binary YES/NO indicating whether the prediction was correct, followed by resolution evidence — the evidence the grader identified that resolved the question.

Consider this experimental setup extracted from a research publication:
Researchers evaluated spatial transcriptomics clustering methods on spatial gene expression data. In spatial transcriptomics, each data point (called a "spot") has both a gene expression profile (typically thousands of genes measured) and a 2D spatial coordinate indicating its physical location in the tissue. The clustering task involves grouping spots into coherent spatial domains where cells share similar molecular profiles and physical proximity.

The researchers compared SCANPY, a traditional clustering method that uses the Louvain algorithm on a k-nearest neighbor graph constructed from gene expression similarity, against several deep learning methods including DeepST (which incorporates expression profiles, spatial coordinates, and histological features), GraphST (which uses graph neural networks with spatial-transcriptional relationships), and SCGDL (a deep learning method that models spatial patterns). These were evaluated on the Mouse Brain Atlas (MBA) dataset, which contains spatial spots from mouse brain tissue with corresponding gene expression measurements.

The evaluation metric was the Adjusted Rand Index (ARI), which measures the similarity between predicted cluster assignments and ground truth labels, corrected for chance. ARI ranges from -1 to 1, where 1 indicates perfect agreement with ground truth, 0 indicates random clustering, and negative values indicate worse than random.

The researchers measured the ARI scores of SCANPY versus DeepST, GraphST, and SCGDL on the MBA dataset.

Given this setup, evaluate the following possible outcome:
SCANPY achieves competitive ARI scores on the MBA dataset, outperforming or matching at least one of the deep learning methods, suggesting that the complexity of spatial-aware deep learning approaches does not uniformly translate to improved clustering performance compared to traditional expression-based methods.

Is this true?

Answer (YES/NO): YES